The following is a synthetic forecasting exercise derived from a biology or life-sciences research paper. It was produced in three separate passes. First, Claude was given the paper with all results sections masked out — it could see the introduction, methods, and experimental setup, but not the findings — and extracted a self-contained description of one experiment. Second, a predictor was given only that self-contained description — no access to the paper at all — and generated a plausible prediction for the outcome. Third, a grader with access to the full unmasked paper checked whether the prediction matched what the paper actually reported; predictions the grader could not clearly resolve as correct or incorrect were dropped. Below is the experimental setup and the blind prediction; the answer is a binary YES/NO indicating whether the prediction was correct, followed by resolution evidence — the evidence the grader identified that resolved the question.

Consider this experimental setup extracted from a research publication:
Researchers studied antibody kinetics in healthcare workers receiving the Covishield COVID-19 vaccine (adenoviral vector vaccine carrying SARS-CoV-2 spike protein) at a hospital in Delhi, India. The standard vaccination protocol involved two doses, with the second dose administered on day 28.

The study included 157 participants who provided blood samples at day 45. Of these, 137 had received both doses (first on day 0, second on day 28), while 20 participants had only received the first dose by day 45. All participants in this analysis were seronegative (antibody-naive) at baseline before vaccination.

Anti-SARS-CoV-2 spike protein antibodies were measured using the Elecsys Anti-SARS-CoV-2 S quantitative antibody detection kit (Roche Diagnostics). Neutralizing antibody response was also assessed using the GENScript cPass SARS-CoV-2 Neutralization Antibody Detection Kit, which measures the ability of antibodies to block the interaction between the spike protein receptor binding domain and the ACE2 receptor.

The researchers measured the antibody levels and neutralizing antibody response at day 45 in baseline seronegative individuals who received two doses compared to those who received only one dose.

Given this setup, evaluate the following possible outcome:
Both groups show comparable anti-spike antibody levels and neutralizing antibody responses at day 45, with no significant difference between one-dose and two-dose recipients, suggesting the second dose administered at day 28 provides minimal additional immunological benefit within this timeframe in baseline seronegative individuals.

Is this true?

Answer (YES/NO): NO